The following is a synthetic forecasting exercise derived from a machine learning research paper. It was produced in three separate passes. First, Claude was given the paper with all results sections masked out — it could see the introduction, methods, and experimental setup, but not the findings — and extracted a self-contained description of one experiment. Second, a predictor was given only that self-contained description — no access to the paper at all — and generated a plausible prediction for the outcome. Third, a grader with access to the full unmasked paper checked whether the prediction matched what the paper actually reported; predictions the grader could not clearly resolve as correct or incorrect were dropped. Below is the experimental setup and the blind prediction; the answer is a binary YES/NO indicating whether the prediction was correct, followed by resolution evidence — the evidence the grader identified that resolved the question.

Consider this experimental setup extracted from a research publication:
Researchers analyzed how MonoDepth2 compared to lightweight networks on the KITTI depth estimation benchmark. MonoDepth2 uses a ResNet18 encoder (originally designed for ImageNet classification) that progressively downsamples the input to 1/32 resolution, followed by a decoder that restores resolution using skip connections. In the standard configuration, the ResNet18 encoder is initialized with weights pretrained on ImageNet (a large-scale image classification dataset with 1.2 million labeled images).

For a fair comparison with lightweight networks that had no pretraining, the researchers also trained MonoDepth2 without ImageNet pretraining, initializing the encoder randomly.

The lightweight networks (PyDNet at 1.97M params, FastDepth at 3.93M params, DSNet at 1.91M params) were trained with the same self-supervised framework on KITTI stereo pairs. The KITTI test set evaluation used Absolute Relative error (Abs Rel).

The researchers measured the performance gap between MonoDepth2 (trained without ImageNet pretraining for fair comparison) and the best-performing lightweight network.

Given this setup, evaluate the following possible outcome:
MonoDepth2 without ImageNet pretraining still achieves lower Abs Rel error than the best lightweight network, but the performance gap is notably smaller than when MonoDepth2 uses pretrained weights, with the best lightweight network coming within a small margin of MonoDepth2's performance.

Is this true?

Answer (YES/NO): NO